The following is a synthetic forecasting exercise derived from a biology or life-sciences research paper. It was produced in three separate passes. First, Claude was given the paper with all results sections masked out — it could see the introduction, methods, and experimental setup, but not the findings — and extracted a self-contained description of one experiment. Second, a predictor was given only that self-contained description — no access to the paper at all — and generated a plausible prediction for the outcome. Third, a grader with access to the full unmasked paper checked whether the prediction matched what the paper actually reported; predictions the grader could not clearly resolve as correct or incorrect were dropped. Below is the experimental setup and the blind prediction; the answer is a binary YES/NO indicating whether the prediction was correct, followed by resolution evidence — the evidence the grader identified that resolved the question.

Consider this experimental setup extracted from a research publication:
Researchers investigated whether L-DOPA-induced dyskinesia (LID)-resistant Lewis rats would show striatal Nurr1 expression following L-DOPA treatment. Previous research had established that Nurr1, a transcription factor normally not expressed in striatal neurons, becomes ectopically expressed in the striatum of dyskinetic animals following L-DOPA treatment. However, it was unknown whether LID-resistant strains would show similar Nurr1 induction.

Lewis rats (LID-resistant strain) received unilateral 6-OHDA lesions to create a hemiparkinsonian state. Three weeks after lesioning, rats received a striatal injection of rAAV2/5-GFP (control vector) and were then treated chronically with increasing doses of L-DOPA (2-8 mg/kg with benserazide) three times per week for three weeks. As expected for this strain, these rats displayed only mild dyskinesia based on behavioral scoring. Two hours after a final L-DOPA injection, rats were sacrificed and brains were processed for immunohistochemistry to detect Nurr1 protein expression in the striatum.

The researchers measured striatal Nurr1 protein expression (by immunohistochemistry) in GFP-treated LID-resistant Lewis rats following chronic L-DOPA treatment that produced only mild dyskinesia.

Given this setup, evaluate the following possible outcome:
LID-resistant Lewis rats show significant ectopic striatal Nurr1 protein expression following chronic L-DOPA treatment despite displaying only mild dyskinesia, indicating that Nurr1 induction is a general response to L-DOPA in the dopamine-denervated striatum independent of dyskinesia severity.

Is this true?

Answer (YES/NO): NO